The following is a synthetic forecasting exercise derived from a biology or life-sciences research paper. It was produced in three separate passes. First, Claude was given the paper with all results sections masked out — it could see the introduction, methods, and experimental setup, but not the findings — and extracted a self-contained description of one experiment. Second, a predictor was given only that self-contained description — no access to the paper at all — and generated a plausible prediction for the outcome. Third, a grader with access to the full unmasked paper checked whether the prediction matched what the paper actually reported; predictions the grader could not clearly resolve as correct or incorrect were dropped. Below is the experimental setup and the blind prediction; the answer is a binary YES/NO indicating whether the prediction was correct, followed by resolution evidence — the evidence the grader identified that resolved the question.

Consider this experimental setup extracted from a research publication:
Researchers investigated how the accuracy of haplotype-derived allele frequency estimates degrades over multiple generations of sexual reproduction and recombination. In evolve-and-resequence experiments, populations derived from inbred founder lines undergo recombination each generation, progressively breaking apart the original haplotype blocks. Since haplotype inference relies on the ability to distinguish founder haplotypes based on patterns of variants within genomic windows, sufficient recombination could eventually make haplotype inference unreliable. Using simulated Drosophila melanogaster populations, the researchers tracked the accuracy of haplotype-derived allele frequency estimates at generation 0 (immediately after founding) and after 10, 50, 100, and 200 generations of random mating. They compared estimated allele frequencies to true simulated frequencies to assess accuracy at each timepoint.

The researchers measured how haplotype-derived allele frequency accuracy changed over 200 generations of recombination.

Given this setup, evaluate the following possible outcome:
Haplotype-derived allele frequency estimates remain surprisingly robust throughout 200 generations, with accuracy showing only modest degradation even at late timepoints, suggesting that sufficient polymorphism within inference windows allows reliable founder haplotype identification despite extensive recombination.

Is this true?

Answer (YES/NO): YES